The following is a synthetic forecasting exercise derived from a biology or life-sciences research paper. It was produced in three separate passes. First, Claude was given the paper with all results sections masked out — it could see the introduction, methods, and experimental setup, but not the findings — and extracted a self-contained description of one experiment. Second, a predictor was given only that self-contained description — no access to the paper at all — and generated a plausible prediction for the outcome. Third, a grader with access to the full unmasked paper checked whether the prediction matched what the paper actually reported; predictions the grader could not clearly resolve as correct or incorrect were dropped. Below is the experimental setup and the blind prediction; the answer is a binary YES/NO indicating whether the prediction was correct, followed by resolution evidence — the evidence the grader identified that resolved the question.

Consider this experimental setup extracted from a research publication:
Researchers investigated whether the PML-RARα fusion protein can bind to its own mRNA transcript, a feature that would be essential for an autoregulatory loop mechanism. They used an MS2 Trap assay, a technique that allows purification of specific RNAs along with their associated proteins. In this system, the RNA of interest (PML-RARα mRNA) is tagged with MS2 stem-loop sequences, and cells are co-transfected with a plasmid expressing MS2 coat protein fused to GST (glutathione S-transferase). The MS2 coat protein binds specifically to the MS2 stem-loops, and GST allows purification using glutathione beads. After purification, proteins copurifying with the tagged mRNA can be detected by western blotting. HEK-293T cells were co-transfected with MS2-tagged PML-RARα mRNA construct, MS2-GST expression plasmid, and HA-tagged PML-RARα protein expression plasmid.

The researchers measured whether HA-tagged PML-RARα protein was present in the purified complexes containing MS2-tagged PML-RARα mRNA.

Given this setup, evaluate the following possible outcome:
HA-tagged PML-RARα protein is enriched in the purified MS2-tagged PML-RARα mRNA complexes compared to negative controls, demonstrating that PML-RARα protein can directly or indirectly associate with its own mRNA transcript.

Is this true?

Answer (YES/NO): YES